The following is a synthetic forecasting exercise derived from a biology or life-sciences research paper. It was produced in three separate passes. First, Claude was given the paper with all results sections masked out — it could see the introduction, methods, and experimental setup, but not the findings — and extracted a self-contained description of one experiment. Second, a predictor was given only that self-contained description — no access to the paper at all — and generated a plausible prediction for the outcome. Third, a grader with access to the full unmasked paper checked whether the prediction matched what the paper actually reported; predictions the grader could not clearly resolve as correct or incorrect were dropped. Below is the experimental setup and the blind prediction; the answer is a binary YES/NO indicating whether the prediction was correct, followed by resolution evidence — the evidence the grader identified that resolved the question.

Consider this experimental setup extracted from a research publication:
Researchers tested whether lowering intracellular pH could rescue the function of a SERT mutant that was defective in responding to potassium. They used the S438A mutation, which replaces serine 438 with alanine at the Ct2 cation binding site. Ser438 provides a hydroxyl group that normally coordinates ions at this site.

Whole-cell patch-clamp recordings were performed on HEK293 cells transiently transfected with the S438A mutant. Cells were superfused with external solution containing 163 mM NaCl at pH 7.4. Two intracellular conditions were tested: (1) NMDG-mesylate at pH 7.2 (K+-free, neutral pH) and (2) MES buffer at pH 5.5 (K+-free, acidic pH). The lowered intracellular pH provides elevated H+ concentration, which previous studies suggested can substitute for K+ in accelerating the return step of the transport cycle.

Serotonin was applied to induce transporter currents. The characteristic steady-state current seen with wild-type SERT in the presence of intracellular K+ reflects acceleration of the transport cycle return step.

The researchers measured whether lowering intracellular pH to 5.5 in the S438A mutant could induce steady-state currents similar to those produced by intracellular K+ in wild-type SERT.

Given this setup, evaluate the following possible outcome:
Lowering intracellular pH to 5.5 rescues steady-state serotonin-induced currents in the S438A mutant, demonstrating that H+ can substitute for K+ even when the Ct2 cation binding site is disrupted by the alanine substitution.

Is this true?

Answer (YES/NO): YES